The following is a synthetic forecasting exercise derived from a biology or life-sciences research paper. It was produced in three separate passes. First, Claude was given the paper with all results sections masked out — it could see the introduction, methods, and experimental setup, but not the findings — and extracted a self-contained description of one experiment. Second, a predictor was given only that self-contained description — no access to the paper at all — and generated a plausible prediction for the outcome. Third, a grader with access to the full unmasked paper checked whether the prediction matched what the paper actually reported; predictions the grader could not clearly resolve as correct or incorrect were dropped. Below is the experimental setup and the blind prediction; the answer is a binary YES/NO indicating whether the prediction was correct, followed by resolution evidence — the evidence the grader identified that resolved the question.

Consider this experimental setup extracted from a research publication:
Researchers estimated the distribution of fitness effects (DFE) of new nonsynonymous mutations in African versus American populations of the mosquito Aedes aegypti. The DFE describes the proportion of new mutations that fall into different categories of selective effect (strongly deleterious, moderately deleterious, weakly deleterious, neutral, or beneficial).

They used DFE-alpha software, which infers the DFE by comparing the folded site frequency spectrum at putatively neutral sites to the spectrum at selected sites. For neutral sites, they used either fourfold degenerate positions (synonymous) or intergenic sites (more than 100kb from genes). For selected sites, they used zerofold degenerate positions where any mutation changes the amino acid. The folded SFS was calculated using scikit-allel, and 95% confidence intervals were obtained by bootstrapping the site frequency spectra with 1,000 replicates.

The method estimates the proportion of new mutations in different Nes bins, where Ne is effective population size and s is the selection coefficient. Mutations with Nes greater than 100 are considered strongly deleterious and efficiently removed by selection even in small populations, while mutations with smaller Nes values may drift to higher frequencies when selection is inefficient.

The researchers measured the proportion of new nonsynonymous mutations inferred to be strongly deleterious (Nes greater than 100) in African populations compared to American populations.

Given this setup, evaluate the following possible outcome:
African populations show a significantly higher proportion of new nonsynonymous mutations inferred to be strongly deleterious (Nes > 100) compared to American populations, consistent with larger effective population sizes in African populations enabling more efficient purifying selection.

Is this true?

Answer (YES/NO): NO